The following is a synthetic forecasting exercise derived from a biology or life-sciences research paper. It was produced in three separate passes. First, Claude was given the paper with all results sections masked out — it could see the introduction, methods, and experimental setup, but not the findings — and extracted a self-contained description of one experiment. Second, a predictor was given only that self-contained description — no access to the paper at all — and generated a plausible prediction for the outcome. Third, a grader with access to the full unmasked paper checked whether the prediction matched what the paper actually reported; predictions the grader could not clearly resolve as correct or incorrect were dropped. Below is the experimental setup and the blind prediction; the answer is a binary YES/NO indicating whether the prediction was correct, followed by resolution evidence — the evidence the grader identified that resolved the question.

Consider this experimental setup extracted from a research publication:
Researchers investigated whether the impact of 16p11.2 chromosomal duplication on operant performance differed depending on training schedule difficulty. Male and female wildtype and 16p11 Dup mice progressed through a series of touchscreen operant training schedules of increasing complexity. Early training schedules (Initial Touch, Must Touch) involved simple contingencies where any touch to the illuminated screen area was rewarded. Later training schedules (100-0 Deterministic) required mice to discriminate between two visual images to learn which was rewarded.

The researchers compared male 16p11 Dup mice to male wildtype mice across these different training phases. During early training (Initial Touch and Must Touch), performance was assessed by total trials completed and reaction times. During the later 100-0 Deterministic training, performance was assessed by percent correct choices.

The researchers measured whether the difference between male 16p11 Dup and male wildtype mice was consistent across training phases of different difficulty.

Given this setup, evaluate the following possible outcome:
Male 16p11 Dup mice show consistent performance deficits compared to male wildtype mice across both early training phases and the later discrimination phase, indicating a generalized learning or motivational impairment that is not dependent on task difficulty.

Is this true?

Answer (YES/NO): NO